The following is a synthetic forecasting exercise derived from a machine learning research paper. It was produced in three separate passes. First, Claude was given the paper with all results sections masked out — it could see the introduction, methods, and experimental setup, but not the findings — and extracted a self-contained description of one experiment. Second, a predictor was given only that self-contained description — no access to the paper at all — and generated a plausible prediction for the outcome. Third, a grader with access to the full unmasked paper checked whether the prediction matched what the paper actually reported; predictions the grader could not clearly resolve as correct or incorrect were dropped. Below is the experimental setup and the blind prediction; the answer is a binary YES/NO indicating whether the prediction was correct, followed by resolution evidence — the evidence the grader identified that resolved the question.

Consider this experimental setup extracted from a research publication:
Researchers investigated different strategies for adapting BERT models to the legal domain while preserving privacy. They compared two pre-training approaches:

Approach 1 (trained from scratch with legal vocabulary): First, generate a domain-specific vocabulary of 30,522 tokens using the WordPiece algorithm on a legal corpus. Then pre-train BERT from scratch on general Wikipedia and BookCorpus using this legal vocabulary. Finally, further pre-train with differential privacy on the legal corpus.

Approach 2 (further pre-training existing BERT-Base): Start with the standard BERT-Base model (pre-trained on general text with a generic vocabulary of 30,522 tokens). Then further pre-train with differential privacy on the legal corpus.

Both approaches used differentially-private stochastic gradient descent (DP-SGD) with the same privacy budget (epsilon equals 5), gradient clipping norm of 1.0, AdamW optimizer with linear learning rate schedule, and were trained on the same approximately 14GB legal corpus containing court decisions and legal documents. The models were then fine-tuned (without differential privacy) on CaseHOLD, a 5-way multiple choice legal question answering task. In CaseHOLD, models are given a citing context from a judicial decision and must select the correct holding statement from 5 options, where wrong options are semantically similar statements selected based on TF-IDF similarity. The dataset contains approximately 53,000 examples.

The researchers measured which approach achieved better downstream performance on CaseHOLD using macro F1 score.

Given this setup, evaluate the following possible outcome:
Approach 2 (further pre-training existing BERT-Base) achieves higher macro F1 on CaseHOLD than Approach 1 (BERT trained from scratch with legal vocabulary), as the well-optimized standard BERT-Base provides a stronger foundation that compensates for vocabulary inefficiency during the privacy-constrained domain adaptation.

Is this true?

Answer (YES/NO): NO